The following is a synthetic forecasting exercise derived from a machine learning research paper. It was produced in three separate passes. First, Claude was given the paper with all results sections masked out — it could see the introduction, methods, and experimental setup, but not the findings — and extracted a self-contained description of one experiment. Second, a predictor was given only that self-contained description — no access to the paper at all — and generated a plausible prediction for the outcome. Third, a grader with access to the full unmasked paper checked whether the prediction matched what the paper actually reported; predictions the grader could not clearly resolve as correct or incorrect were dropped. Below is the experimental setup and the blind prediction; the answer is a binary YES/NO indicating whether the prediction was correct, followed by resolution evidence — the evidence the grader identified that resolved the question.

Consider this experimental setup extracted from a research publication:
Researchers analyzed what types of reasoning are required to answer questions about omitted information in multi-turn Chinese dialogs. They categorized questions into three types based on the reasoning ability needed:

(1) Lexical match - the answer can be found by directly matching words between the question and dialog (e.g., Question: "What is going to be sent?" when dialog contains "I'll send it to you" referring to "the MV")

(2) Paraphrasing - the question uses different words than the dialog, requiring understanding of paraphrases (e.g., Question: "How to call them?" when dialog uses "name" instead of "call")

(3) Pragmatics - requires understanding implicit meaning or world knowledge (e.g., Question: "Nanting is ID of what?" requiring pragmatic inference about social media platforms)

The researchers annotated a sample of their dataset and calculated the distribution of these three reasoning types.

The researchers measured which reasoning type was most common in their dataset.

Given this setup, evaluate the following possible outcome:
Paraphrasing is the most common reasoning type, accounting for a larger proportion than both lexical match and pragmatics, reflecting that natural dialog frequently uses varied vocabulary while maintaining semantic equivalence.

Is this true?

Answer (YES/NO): YES